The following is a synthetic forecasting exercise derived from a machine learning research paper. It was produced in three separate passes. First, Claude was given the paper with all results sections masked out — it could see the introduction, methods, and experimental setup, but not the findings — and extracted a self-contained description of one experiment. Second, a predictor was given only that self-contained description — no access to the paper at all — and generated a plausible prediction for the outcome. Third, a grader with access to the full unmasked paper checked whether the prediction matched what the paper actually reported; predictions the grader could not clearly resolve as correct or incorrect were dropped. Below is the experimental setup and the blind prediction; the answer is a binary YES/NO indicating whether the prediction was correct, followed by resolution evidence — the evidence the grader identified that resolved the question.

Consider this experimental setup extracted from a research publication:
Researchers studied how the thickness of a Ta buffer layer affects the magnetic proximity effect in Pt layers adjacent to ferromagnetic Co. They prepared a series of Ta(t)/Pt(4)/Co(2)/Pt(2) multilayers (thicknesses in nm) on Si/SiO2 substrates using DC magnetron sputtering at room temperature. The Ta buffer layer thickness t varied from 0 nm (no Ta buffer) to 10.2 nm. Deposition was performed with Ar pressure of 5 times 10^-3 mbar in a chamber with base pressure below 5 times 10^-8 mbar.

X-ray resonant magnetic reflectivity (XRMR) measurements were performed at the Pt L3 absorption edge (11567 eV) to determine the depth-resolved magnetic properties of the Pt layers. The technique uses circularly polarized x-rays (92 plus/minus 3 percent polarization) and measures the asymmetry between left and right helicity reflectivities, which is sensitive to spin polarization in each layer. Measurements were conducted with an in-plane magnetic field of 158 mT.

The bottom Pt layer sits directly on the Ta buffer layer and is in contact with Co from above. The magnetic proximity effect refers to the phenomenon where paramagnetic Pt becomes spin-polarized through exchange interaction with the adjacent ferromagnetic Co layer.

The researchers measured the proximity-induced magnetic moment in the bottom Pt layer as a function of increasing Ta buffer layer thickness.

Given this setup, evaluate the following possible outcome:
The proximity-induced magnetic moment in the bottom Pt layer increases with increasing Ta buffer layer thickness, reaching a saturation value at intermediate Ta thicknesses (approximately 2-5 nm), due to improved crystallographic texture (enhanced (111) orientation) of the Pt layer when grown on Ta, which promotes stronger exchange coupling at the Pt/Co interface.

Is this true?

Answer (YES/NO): NO